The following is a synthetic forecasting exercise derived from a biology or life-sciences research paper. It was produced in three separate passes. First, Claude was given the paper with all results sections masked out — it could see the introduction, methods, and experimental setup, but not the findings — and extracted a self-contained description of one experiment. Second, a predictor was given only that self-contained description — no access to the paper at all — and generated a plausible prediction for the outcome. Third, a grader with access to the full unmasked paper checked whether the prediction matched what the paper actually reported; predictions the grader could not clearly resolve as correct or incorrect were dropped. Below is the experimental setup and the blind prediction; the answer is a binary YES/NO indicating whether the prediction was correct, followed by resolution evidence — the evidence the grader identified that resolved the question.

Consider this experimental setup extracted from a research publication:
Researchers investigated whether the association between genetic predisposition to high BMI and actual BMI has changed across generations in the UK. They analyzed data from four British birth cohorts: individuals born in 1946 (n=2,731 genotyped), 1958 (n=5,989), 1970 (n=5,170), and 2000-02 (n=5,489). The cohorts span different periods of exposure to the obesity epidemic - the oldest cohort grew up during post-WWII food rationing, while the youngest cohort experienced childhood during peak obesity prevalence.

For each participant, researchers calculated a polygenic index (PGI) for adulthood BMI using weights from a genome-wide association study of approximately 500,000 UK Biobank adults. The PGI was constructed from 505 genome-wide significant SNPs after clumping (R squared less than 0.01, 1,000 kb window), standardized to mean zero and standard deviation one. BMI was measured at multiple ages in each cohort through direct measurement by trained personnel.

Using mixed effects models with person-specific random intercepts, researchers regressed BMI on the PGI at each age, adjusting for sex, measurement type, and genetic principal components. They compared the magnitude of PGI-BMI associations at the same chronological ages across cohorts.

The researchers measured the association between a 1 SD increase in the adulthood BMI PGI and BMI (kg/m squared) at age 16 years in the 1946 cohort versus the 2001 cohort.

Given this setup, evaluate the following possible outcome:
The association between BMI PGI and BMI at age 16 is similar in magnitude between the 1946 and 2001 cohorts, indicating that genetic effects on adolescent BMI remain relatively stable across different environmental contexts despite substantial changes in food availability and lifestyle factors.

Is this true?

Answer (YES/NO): NO